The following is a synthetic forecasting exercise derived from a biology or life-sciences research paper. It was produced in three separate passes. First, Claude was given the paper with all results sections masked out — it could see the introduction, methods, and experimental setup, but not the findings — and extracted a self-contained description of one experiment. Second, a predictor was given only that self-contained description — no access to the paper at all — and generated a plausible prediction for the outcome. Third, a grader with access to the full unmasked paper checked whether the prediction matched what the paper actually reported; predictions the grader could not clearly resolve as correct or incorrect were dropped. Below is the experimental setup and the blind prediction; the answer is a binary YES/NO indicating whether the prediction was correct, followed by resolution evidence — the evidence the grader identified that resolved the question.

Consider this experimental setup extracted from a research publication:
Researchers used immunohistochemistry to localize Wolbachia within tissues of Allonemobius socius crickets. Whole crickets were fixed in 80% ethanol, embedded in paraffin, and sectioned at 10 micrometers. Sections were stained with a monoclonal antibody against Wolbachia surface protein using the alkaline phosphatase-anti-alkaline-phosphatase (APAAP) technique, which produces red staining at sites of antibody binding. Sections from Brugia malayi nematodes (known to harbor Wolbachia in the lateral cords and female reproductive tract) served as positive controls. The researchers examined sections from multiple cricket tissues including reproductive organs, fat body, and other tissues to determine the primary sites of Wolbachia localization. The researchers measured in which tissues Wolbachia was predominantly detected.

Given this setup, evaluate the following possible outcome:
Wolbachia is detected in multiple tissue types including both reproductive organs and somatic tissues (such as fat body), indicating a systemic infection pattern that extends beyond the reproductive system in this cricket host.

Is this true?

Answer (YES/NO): YES